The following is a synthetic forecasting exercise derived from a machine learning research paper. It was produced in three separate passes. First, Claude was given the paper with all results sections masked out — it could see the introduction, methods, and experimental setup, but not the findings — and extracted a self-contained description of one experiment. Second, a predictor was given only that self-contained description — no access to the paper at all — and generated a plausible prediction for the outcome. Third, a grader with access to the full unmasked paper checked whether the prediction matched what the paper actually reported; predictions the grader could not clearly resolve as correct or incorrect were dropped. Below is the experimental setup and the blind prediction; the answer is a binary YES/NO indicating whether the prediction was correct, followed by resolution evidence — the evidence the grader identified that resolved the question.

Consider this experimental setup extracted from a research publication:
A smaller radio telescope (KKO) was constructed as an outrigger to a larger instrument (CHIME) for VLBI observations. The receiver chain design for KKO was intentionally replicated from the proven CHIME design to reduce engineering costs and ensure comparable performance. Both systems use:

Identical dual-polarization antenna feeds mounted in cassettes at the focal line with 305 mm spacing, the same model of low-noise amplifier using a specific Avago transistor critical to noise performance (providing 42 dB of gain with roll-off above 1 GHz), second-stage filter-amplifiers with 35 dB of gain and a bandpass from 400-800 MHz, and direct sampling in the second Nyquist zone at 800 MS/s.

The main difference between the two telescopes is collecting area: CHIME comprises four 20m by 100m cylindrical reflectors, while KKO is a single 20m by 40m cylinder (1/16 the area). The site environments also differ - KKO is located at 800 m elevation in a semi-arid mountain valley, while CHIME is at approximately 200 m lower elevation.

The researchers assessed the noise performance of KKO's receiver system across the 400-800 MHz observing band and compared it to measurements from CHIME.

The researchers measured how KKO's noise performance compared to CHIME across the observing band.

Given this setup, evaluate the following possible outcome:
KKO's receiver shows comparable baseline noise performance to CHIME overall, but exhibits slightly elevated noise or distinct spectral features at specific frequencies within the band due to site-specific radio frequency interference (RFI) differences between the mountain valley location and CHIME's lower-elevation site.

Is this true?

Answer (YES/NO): YES